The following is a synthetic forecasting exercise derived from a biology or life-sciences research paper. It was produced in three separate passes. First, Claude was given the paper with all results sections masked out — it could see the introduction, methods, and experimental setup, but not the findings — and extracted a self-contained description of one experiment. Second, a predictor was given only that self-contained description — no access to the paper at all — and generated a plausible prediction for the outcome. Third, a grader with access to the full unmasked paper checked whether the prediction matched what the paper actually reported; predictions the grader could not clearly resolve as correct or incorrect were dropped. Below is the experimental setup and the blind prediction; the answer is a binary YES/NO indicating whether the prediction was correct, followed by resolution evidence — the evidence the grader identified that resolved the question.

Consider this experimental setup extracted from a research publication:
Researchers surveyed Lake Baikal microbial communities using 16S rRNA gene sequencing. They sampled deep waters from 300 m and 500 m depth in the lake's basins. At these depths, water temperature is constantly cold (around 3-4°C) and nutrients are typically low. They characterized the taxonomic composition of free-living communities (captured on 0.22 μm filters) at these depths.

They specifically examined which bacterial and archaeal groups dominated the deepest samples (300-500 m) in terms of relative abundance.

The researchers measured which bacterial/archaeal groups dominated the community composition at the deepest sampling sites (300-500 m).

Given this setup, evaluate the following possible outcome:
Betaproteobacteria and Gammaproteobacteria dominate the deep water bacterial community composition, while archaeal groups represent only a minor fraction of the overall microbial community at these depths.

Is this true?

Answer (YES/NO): NO